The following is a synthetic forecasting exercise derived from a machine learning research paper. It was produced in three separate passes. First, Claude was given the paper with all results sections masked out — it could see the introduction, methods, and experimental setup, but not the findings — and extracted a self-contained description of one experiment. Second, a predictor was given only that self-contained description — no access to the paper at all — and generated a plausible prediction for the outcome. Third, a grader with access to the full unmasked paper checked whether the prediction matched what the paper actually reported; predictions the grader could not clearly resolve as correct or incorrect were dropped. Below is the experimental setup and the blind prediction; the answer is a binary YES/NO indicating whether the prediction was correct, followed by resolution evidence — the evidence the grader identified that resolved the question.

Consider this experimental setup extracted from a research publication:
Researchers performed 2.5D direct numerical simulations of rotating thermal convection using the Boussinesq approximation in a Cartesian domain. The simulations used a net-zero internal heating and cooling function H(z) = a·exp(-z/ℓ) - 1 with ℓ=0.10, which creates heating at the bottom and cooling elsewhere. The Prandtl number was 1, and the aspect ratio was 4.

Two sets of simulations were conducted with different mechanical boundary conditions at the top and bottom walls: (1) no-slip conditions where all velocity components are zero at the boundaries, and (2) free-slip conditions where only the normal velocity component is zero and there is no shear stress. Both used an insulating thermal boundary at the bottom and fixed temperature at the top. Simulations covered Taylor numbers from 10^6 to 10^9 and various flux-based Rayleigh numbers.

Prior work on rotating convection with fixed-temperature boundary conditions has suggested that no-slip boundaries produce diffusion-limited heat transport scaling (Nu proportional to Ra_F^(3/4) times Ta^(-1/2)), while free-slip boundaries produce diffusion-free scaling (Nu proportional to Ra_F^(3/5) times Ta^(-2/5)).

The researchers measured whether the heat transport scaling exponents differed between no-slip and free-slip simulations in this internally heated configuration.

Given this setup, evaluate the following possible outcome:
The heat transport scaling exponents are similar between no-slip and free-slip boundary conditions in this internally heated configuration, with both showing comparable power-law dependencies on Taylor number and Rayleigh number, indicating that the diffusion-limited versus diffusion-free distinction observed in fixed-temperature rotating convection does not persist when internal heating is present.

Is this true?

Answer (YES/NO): YES